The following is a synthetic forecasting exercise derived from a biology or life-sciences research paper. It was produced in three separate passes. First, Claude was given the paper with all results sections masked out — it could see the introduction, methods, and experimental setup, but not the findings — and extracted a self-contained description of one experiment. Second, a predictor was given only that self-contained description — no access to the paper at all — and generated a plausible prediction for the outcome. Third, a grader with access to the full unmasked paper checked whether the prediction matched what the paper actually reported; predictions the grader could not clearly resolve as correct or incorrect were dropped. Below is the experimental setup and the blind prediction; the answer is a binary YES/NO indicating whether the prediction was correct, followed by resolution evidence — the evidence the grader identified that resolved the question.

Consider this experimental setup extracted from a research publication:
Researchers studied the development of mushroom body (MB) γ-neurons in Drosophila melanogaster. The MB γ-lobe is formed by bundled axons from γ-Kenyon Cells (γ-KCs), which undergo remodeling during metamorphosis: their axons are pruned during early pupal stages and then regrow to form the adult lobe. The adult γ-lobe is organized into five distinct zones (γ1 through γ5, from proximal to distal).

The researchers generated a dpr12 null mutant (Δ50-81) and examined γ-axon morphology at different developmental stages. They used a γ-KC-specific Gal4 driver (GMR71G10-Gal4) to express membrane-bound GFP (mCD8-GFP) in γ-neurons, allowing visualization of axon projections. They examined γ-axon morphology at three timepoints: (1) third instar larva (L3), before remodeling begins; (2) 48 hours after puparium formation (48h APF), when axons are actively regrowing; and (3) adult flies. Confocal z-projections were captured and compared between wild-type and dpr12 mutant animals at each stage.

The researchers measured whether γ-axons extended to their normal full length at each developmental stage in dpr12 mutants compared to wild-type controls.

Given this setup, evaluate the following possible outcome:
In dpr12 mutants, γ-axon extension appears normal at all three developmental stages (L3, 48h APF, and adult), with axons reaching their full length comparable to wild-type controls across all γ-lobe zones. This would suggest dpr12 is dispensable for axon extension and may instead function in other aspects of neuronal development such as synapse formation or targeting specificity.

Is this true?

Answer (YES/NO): NO